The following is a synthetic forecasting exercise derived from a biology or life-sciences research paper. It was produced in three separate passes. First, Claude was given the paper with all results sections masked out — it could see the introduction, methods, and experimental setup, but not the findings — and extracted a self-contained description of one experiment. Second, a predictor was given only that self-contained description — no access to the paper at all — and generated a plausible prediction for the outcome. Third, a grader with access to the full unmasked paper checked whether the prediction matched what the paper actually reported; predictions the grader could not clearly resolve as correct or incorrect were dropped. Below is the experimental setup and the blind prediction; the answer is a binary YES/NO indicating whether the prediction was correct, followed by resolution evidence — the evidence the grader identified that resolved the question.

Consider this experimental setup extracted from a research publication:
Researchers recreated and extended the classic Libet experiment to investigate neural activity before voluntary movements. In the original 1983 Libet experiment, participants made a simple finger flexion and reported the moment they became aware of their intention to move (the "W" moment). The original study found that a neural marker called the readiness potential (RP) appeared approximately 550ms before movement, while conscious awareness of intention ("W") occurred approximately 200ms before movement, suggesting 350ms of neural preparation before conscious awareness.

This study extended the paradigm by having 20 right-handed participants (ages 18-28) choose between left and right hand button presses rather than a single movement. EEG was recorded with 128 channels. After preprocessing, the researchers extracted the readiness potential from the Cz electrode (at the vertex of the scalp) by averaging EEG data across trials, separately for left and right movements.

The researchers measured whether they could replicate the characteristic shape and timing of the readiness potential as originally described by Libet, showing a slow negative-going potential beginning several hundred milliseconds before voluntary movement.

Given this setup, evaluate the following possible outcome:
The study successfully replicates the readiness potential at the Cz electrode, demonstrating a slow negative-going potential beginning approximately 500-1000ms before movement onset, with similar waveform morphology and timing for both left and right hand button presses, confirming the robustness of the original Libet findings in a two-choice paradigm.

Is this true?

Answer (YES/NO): NO